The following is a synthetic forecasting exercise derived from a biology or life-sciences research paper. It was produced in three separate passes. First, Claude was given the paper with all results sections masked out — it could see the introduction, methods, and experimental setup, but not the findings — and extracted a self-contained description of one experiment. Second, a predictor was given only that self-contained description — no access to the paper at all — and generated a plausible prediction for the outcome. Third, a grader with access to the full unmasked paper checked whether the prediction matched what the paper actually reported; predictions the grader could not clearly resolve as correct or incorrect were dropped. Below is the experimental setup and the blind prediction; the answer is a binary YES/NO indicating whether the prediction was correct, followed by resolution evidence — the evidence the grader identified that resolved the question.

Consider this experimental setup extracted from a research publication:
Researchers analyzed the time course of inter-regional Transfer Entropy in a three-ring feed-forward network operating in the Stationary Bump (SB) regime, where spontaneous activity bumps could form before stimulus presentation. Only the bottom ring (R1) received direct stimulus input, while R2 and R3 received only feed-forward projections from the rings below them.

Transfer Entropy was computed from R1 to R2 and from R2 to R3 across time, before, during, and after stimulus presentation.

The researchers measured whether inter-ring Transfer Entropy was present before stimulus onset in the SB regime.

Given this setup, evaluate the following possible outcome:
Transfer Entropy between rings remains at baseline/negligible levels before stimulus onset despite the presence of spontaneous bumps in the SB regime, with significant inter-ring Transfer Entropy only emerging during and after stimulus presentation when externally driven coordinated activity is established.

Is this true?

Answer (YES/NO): NO